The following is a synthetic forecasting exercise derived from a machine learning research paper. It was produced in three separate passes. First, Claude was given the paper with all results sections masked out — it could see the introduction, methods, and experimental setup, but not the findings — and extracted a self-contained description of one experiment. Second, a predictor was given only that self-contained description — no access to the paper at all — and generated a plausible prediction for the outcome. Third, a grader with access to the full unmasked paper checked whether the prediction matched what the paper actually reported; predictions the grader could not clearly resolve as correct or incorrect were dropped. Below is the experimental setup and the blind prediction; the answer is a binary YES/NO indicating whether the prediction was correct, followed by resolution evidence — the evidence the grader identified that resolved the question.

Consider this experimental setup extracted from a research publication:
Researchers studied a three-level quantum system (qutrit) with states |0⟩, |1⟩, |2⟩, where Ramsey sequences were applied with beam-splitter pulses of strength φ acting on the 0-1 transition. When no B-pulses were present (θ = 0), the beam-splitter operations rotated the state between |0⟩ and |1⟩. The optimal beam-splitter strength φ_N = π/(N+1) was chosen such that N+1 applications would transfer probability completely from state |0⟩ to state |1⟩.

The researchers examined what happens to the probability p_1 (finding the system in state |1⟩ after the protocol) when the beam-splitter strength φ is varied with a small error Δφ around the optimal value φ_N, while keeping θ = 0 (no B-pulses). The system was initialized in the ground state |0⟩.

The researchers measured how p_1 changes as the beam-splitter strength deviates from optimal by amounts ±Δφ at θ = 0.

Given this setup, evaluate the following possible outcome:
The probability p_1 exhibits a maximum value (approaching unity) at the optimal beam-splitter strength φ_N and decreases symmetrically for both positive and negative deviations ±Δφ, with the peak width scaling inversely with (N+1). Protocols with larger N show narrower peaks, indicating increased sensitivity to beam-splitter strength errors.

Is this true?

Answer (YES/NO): NO